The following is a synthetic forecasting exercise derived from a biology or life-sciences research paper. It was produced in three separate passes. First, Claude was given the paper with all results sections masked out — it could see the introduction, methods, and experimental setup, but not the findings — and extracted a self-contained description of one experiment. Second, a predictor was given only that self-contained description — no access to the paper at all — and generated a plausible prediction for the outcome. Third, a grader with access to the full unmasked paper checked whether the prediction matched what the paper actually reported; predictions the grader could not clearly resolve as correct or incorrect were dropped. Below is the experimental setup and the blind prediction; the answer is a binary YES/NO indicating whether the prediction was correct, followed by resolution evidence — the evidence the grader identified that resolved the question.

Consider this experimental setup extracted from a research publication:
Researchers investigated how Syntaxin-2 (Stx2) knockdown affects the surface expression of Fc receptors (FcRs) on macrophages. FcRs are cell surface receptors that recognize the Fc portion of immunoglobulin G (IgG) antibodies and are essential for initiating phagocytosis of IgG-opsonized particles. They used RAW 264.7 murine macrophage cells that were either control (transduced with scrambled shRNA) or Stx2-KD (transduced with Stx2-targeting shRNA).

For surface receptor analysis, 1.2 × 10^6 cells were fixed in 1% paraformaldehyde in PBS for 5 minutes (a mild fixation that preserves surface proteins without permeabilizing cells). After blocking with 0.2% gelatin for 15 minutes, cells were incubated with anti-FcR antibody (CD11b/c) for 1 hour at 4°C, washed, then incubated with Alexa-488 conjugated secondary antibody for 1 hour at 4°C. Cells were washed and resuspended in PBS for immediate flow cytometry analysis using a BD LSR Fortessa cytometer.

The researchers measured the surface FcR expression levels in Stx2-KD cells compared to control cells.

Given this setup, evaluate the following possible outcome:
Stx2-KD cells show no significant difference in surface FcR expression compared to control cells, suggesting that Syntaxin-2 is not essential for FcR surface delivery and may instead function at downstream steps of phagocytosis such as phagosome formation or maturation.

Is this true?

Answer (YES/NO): NO